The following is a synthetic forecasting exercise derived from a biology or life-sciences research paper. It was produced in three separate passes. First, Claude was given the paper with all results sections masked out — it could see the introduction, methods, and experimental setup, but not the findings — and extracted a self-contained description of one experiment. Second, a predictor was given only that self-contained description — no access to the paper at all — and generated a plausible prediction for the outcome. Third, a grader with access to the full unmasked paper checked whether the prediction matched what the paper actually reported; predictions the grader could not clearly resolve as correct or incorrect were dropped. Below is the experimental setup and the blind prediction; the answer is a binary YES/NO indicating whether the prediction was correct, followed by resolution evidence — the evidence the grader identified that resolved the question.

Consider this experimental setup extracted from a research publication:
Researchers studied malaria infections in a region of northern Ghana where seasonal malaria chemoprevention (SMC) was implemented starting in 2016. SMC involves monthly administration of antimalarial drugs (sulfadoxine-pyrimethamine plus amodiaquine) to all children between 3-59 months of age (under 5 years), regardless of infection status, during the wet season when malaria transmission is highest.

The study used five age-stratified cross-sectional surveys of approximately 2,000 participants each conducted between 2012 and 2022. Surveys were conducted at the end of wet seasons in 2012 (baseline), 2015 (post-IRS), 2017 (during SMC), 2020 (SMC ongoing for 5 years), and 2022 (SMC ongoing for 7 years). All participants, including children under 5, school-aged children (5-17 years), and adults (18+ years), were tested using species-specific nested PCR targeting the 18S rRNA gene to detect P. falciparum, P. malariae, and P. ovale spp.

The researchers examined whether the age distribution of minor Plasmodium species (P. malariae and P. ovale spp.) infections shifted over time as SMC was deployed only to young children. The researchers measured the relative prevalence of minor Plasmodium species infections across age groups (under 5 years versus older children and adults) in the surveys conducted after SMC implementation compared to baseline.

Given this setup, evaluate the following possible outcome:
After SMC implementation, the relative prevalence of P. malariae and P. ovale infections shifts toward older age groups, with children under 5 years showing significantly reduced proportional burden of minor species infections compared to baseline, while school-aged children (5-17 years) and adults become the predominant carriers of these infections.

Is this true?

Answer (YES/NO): YES